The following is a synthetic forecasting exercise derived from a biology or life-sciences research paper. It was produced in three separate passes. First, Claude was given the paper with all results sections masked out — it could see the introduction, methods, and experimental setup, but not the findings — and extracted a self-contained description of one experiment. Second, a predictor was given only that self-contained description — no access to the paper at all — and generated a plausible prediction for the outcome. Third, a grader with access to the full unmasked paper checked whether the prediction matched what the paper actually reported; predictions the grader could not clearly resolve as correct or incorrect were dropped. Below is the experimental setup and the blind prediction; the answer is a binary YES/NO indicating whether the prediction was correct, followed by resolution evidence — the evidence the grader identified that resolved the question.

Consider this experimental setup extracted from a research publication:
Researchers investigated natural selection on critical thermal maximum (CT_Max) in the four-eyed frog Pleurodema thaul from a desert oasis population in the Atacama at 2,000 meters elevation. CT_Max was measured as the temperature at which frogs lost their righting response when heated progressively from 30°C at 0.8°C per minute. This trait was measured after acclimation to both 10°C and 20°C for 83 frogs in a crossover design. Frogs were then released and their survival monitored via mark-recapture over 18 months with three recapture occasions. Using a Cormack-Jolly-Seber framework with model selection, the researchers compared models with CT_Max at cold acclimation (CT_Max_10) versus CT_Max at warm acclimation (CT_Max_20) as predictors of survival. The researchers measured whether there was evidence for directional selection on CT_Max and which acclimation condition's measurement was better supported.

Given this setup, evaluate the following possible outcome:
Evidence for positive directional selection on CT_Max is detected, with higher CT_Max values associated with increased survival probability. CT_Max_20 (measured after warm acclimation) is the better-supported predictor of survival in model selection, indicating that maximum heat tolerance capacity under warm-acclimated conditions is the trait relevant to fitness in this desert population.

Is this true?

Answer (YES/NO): NO